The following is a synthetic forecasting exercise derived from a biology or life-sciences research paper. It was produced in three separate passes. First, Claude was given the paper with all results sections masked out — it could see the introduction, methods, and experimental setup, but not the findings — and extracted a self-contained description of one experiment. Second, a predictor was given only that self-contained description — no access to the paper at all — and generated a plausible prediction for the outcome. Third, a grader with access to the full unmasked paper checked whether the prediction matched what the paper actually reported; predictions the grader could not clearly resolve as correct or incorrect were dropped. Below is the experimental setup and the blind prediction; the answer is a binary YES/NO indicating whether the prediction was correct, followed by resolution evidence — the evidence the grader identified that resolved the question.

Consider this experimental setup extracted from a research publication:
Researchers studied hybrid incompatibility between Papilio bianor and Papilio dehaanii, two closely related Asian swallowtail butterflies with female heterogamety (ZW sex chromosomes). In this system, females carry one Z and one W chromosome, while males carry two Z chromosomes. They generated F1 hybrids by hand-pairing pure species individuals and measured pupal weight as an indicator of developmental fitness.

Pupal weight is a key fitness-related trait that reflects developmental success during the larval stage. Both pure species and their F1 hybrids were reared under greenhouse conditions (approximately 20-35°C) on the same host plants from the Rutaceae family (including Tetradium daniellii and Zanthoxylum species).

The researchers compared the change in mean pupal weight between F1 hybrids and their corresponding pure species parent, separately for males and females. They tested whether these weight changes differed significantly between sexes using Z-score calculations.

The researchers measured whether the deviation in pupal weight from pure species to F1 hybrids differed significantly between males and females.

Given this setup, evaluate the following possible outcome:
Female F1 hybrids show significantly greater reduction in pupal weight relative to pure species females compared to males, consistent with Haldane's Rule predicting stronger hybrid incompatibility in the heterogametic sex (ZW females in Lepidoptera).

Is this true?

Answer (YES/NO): YES